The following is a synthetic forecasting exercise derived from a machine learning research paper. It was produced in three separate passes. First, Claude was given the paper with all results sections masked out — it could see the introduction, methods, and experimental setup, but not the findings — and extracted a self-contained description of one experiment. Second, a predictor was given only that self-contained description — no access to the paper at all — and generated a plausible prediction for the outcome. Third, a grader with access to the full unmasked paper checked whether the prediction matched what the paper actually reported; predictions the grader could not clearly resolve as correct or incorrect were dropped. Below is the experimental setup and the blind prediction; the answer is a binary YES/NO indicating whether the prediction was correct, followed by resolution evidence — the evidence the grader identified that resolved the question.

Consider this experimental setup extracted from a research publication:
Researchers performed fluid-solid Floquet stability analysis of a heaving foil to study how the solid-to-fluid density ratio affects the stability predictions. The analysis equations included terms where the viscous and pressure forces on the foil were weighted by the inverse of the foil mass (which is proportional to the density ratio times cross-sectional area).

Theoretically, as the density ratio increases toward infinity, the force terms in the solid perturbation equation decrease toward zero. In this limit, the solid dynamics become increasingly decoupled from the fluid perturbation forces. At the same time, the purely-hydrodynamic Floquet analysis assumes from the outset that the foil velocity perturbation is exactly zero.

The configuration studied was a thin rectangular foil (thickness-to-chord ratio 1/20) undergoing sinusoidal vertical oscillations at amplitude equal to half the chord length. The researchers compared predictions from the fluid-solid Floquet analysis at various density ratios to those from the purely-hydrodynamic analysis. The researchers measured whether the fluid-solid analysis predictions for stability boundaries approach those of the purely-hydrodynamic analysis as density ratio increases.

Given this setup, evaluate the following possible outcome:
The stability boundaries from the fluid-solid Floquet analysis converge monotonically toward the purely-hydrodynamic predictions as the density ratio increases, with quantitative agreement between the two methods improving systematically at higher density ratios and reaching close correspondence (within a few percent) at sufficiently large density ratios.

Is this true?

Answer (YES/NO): NO